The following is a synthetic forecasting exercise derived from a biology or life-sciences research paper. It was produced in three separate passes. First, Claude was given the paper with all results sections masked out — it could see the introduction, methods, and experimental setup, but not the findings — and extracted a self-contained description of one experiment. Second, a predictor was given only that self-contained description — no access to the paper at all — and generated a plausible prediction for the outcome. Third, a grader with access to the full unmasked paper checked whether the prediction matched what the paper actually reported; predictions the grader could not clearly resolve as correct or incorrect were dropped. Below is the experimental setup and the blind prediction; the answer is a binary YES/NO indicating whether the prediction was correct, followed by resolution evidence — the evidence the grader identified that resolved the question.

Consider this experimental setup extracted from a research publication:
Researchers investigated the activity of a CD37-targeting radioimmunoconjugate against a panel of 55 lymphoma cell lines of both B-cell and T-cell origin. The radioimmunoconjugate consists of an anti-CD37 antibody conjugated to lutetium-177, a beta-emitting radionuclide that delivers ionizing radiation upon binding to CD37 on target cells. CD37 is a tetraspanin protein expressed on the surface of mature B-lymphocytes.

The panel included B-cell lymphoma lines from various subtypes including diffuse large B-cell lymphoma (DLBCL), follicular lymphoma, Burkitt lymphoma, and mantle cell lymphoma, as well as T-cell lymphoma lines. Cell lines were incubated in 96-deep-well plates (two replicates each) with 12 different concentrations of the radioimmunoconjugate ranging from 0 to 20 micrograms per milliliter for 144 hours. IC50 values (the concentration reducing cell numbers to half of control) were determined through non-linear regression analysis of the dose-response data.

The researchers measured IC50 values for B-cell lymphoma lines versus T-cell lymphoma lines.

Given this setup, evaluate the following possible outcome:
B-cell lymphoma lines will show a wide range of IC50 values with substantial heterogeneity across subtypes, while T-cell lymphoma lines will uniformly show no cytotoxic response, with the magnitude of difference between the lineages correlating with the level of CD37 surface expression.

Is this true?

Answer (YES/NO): NO